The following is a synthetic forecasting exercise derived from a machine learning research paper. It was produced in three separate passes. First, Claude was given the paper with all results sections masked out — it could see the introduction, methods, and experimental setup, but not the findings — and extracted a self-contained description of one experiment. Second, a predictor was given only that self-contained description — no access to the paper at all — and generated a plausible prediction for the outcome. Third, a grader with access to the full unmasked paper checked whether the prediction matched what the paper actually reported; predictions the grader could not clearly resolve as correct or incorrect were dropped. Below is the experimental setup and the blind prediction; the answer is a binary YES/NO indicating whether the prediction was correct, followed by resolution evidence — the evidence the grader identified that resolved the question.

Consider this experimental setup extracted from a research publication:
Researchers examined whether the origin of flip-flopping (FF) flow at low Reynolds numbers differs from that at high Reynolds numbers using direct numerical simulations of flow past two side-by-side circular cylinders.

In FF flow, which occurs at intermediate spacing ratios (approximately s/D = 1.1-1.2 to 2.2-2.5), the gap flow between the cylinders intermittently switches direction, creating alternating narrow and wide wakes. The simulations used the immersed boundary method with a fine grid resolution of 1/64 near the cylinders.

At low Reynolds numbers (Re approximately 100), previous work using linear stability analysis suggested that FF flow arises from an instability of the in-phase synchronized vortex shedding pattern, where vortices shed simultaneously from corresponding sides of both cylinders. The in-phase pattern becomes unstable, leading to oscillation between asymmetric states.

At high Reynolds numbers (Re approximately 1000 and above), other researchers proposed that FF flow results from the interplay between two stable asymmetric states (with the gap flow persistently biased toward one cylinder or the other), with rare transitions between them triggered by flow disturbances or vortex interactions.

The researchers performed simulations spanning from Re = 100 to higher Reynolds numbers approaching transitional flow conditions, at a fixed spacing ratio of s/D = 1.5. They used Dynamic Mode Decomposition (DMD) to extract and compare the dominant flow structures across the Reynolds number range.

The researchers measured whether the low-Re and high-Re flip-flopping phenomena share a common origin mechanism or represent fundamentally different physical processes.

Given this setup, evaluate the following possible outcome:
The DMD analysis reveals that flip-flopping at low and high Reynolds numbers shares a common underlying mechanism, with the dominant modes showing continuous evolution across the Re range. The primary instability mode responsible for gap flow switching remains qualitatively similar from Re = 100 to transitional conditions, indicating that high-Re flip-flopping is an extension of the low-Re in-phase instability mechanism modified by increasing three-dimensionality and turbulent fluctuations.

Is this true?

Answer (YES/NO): NO